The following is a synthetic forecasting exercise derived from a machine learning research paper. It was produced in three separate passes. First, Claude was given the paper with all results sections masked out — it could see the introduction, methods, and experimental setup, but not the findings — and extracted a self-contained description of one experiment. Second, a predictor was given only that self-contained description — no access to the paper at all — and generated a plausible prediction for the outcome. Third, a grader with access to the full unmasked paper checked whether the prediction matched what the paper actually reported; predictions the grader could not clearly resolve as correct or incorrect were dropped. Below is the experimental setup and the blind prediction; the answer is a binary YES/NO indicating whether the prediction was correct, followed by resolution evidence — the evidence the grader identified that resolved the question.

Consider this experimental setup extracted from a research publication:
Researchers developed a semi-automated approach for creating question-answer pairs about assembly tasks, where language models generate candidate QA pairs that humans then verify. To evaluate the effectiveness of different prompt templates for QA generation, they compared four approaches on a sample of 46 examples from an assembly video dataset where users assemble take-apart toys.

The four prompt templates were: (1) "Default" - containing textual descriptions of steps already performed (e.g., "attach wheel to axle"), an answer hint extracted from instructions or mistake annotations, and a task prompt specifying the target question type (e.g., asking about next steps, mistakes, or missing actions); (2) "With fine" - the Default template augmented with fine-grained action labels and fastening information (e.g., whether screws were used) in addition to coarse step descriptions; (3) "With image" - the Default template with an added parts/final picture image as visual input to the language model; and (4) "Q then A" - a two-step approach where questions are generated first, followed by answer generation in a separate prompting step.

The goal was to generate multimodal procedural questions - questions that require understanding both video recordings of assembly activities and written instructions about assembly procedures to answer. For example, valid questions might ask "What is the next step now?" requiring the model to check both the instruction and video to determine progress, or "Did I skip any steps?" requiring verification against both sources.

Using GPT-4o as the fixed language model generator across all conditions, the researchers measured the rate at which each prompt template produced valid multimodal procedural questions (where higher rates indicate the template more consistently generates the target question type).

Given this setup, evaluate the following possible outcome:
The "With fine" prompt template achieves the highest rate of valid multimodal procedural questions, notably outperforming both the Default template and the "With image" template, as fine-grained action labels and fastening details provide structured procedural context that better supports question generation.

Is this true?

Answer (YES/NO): NO